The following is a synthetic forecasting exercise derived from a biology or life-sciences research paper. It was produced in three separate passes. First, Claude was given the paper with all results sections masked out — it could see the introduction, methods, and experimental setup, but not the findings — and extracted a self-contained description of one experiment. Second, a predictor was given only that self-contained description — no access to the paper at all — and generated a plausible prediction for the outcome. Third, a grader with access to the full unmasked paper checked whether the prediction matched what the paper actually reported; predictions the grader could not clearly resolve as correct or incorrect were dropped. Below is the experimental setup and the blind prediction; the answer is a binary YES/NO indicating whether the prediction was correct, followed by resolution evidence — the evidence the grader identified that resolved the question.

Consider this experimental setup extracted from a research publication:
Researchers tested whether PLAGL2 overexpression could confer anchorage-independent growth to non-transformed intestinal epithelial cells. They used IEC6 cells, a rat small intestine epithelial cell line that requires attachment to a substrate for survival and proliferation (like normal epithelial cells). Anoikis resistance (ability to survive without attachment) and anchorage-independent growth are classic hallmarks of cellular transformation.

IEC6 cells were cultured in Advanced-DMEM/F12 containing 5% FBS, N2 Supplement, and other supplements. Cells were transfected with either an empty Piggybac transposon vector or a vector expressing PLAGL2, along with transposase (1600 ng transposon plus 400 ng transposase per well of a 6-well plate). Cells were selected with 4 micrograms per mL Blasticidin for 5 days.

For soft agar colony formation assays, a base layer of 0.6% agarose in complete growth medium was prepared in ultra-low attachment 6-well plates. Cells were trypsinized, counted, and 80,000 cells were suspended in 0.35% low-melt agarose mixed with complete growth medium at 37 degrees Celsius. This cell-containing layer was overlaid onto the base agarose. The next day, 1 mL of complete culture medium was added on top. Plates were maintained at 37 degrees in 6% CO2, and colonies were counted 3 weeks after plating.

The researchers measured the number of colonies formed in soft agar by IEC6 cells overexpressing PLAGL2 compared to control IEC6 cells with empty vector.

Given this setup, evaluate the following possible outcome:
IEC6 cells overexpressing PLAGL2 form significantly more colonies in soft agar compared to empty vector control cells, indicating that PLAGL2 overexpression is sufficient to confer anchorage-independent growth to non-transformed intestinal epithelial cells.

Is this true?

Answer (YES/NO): YES